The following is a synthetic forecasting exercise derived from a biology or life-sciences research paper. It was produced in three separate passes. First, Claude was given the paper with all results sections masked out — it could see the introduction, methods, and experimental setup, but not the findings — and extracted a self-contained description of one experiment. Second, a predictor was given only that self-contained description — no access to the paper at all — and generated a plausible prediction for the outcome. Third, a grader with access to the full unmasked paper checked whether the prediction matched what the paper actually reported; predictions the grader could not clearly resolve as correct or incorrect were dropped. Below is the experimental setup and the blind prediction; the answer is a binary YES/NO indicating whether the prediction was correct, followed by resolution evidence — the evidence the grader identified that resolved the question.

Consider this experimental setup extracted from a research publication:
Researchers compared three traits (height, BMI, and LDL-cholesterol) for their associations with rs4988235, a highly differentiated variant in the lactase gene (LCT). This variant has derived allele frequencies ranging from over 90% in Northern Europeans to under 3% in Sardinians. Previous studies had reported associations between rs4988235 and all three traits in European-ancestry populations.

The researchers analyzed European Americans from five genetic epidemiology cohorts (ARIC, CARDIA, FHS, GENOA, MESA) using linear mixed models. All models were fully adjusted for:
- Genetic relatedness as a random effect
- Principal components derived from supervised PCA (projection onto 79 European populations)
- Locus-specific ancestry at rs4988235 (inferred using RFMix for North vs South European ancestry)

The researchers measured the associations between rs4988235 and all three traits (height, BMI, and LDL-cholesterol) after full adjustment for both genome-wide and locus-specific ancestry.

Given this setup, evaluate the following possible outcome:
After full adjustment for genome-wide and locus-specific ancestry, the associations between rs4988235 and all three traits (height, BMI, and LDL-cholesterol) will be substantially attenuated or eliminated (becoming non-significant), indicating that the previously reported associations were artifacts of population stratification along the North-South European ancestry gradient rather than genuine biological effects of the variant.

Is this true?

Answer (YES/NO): NO